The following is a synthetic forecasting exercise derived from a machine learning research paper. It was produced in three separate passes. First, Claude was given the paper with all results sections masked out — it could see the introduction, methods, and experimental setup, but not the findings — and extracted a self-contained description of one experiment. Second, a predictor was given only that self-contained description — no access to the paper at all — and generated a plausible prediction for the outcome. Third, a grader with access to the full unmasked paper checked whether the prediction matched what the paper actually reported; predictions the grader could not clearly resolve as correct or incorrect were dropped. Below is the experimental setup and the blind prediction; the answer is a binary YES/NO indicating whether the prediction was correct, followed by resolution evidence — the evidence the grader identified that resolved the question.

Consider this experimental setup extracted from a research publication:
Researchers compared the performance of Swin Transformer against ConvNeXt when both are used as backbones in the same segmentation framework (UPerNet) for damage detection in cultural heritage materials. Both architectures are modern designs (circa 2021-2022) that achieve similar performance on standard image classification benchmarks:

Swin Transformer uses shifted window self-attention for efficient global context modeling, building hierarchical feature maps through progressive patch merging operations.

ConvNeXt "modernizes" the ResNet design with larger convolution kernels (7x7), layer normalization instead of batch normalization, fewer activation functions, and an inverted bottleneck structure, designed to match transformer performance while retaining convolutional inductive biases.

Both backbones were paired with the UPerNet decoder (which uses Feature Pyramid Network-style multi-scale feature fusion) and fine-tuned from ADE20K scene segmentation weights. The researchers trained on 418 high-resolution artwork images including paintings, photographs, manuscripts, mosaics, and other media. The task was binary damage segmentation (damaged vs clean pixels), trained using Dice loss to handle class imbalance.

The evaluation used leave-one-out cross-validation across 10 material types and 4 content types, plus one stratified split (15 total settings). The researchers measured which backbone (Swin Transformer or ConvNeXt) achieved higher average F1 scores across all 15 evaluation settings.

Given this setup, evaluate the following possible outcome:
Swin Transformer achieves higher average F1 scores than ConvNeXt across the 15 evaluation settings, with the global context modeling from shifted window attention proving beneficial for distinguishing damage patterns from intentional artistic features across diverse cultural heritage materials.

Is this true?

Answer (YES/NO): NO